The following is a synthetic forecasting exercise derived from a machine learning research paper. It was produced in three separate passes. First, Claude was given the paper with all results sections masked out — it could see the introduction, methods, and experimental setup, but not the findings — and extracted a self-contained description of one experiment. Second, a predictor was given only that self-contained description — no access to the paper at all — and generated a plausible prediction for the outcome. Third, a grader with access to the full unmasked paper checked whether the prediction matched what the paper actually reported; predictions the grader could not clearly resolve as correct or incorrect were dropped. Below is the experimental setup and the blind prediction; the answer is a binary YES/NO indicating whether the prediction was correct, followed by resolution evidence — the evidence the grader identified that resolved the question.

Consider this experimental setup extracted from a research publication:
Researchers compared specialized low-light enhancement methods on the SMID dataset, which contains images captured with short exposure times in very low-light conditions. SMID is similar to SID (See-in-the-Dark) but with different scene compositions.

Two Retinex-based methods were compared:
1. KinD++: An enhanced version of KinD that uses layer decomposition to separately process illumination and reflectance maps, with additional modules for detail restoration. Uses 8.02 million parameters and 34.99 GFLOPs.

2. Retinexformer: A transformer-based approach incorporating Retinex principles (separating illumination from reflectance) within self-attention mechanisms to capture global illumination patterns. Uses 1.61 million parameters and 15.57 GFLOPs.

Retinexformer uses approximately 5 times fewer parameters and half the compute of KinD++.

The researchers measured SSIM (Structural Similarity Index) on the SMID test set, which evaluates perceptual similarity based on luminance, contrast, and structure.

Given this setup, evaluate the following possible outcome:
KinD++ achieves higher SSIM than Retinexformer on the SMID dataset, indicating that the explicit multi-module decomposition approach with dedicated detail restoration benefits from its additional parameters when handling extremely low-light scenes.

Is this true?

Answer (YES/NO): NO